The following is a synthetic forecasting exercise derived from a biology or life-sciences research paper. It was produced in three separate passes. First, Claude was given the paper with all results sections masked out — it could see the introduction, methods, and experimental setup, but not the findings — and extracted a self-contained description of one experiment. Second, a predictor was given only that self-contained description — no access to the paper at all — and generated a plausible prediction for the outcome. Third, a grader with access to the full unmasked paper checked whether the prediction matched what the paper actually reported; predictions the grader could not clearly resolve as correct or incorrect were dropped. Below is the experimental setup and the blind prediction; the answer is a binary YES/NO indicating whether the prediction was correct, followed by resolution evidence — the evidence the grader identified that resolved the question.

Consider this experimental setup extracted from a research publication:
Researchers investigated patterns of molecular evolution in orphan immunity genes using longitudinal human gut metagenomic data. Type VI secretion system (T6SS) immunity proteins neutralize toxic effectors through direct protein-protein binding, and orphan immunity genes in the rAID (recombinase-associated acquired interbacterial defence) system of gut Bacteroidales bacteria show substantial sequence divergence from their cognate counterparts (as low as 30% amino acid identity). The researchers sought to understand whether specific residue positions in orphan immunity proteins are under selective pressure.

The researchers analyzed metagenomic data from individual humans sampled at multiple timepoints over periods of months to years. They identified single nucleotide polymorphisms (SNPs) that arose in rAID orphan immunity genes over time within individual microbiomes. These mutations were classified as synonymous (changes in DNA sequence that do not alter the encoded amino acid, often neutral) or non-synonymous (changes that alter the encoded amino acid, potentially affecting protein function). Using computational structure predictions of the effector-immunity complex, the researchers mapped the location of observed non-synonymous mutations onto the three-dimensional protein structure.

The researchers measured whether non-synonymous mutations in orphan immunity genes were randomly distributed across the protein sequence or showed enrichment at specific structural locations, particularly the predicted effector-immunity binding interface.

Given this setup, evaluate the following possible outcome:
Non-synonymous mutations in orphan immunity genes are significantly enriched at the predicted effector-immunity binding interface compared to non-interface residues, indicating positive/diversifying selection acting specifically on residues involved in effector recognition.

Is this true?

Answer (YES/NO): YES